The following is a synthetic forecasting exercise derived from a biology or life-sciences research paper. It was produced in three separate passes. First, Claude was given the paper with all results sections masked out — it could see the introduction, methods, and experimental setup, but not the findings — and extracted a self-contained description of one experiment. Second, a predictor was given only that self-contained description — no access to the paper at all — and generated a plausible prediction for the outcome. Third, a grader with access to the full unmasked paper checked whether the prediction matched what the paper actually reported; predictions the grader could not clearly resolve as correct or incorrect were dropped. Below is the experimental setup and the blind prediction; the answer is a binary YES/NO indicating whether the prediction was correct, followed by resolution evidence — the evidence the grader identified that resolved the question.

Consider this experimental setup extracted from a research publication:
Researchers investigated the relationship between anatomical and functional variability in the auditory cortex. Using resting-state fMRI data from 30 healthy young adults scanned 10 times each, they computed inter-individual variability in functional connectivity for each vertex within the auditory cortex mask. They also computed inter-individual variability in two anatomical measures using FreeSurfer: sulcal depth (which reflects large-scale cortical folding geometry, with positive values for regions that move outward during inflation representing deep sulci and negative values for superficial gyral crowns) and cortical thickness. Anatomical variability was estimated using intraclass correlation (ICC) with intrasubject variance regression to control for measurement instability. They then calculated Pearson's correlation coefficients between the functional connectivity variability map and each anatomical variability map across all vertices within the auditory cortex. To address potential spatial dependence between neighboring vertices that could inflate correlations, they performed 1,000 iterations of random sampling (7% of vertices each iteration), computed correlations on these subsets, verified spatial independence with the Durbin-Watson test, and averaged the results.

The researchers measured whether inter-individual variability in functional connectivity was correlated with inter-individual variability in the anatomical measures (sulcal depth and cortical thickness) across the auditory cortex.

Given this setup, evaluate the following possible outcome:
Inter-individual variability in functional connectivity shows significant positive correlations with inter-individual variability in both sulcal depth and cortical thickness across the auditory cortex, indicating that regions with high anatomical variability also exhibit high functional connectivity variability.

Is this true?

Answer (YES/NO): NO